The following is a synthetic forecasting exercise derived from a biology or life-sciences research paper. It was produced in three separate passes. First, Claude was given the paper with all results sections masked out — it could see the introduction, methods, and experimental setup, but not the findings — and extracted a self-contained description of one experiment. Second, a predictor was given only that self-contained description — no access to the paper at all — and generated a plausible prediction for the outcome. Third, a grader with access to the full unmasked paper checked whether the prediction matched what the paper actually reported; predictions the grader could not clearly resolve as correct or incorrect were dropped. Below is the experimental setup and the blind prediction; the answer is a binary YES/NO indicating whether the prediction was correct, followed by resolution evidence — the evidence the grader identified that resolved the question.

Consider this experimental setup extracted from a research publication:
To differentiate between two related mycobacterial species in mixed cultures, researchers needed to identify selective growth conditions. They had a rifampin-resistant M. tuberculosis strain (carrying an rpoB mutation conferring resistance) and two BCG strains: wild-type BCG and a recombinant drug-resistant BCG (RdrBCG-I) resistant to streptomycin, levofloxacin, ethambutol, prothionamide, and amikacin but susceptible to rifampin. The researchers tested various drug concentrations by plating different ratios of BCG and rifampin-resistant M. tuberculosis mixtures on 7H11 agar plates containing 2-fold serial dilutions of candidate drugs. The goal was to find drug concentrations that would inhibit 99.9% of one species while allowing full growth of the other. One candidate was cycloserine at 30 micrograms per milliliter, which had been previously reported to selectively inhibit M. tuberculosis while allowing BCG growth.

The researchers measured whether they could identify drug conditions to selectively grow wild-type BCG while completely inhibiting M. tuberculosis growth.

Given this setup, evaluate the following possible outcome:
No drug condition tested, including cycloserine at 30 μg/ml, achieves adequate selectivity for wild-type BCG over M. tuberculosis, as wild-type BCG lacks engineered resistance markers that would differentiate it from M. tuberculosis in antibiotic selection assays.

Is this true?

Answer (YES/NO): YES